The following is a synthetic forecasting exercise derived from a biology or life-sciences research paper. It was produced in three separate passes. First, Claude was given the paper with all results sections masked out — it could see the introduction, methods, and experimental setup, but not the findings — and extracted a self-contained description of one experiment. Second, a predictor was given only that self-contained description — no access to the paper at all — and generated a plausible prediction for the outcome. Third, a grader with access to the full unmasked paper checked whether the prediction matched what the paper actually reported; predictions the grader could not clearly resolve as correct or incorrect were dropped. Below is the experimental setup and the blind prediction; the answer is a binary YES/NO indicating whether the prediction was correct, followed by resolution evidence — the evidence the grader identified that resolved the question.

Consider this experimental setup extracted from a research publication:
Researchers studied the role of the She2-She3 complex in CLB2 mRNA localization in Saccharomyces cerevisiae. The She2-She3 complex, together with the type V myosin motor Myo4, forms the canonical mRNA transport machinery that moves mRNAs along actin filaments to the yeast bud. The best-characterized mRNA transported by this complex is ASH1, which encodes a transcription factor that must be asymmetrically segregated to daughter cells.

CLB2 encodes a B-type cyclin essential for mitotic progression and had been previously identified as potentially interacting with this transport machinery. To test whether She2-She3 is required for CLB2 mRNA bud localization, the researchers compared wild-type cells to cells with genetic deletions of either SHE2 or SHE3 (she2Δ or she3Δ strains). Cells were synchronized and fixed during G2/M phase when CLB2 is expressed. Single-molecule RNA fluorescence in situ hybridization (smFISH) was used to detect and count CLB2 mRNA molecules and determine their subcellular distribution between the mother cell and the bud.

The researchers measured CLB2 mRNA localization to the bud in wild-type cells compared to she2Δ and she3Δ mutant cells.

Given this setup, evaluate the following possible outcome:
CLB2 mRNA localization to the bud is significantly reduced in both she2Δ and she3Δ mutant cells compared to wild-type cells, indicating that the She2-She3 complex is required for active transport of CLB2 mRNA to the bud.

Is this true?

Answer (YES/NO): YES